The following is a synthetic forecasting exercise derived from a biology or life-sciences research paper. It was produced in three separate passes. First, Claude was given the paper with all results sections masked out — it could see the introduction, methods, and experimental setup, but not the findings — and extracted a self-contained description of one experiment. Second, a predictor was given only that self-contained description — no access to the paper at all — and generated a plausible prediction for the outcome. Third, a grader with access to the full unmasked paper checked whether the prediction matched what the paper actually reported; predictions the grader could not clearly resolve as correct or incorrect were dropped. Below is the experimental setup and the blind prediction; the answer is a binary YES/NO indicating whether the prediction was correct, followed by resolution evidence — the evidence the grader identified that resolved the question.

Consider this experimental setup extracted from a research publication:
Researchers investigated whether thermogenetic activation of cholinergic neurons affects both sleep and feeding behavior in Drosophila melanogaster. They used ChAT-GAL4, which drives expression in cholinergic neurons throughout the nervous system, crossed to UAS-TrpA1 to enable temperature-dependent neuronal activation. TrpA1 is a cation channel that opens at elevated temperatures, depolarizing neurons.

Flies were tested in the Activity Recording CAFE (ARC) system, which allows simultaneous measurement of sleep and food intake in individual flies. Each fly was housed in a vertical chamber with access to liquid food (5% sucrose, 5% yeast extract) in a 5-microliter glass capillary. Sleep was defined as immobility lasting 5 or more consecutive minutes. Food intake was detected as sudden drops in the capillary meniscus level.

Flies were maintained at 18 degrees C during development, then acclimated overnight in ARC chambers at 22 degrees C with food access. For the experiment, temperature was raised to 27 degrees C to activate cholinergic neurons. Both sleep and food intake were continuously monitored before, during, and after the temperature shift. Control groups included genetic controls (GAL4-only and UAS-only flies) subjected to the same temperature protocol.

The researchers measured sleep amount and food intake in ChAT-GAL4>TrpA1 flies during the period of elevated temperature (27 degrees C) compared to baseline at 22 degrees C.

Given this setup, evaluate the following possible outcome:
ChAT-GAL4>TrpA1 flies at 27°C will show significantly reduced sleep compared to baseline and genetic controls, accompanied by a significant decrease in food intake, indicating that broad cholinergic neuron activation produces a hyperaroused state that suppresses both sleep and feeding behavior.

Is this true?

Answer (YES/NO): NO